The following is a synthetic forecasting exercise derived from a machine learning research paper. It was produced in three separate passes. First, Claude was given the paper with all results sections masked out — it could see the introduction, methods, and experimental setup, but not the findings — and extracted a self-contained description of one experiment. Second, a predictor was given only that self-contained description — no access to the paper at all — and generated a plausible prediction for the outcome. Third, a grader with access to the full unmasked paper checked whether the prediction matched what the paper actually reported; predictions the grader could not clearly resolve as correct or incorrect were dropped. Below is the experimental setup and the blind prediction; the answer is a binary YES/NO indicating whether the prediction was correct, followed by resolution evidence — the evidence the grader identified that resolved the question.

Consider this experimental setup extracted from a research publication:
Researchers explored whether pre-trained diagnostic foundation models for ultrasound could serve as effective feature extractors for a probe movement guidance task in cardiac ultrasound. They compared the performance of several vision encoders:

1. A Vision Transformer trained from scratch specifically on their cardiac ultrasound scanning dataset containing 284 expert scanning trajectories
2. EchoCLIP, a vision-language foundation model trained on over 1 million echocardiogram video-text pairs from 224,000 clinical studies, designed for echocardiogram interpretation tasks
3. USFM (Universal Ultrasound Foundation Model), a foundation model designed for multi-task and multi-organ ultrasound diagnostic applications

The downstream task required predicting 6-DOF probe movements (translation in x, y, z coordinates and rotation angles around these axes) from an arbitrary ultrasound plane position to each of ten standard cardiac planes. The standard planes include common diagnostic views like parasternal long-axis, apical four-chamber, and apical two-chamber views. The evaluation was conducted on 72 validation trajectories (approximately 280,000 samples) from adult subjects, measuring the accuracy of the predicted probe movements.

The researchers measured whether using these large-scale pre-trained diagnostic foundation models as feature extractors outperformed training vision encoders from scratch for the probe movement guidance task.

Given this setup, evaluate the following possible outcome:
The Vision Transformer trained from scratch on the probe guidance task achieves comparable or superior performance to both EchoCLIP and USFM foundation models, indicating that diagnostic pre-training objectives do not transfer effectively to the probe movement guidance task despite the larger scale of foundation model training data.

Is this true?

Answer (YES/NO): NO